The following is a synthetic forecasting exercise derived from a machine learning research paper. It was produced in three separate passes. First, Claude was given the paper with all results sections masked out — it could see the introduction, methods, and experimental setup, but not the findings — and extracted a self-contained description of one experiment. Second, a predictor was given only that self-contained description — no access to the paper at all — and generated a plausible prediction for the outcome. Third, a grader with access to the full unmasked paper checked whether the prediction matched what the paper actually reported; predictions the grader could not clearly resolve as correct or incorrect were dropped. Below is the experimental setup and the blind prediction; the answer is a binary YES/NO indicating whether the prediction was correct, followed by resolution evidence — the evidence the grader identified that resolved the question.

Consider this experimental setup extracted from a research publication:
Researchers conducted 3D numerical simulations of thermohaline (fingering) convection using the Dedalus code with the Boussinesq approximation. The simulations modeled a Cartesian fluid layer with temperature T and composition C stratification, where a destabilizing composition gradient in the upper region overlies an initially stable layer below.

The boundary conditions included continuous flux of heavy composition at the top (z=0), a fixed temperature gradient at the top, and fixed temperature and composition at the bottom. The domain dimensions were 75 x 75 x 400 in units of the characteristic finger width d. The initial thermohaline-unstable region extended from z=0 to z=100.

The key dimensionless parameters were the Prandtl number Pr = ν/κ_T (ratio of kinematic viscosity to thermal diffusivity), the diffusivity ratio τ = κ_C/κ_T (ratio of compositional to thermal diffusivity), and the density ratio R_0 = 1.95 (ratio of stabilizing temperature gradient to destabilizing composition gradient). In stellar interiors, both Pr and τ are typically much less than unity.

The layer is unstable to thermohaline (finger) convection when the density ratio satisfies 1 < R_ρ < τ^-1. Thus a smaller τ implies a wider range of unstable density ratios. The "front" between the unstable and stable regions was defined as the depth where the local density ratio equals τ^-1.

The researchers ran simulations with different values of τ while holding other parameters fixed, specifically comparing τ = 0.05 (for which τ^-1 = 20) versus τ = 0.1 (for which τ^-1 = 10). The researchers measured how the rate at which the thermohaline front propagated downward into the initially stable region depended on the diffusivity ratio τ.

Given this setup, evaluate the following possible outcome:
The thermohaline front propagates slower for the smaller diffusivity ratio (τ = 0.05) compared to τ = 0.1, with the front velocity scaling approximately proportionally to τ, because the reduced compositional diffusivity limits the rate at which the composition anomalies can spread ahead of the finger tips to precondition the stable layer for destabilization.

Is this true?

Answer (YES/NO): NO